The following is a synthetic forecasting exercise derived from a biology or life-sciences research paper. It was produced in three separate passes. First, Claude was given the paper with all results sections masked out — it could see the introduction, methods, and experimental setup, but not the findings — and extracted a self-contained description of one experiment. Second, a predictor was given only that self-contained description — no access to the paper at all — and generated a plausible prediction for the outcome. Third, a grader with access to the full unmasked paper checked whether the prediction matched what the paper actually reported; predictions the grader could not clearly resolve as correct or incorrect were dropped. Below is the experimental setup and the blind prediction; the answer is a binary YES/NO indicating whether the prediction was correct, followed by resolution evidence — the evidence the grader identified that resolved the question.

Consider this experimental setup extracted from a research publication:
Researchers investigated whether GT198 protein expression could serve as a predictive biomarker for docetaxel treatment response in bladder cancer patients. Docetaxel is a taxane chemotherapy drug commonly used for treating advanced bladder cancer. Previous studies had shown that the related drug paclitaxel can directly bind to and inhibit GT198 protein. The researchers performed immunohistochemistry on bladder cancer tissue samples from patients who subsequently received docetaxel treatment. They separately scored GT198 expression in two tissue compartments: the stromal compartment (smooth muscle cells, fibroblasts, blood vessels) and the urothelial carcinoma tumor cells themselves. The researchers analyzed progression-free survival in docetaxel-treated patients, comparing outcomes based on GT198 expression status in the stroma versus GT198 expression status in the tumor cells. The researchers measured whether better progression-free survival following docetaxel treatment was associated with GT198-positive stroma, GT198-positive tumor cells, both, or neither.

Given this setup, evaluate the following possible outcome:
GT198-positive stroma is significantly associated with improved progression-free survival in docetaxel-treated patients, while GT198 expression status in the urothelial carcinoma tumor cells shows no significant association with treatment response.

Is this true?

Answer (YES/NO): YES